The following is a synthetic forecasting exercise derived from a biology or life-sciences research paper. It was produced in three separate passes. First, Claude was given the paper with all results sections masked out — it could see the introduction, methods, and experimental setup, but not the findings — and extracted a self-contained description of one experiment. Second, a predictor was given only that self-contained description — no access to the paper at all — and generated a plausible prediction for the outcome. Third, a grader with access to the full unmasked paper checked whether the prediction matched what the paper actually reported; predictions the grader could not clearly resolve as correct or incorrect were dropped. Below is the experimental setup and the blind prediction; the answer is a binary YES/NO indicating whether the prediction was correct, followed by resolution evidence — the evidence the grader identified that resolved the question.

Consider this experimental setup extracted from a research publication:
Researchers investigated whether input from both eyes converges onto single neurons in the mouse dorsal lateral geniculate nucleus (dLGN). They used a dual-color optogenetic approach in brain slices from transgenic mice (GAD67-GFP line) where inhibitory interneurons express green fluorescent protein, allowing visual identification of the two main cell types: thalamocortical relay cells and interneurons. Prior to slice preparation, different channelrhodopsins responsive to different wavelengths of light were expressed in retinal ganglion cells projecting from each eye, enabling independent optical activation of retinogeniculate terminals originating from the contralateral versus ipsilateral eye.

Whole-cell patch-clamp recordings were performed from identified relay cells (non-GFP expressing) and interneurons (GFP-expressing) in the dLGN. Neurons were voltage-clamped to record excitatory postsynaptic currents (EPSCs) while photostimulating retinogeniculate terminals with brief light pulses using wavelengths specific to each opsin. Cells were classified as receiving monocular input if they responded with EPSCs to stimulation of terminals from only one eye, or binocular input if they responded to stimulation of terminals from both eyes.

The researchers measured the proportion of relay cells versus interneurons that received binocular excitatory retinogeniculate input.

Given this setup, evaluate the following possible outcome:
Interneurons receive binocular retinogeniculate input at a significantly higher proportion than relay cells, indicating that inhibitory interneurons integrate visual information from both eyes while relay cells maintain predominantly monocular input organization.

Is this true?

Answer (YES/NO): YES